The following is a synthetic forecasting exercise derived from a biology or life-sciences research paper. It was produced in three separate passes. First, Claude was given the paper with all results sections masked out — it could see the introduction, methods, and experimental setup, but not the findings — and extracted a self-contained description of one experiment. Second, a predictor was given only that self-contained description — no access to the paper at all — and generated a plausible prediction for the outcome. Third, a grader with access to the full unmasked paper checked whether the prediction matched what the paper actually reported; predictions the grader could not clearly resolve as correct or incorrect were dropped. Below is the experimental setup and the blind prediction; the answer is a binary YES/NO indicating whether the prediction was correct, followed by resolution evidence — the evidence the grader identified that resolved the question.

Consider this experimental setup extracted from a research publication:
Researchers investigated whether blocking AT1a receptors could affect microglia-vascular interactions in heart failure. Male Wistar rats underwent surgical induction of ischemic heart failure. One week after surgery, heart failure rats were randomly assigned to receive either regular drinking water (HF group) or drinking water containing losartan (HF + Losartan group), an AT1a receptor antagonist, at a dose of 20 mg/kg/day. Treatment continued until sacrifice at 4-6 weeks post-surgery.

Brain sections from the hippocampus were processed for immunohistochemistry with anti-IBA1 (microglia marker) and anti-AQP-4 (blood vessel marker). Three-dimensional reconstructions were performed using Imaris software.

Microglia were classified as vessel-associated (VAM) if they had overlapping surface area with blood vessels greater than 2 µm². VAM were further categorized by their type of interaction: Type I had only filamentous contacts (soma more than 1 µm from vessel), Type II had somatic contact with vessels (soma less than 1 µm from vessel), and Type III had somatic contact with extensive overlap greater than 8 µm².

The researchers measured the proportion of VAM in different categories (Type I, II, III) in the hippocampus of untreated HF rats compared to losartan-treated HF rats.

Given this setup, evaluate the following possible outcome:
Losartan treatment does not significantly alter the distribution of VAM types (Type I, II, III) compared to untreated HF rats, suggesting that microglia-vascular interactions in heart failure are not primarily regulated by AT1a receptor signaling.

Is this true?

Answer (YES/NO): NO